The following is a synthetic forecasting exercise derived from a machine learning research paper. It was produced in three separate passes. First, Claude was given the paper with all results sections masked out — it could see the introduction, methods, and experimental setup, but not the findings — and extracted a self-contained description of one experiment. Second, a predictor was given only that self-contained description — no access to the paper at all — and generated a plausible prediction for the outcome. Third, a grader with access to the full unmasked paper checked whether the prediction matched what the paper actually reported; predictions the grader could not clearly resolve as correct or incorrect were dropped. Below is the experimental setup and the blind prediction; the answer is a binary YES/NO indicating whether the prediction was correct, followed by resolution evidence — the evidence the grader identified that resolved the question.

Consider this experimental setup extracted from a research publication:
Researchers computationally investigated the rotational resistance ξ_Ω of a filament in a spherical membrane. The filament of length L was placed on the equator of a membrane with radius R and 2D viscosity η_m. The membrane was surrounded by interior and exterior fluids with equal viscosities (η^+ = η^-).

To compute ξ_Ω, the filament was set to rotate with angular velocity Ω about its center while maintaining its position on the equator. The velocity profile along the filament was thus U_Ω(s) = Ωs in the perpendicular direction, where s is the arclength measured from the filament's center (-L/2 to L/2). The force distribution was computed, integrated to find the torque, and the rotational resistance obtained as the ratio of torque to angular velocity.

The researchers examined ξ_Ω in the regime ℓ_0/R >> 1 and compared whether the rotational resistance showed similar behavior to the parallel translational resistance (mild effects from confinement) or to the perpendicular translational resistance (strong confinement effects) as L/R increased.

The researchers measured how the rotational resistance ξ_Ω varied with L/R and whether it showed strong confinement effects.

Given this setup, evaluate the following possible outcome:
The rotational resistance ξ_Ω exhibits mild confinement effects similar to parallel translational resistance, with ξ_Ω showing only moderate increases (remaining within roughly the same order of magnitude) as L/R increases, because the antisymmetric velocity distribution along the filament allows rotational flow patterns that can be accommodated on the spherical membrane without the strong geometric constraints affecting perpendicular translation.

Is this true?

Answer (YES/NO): YES